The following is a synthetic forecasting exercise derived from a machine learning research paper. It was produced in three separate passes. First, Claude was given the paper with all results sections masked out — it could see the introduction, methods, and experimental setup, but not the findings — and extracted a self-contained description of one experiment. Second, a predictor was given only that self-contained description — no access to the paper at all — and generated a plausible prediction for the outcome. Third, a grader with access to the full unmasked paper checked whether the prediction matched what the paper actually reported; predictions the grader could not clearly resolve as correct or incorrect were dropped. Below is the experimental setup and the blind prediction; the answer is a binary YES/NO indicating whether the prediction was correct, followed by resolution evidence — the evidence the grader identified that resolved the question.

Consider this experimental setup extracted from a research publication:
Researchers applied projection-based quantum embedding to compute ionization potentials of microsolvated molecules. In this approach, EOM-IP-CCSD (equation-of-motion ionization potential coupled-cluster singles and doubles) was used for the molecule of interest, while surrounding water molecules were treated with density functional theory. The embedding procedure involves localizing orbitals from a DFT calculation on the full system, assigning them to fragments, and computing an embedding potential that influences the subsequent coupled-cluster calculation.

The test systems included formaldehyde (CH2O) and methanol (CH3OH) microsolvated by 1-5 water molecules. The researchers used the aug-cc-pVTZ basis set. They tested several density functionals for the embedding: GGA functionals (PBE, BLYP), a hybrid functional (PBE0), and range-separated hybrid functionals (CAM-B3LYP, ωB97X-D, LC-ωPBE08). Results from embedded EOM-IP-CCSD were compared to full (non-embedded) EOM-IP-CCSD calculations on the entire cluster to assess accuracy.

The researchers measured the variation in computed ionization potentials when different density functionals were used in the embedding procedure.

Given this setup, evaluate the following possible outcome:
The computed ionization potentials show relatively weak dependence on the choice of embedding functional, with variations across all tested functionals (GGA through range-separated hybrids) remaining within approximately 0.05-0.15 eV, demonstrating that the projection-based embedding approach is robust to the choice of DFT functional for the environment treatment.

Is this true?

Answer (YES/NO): NO